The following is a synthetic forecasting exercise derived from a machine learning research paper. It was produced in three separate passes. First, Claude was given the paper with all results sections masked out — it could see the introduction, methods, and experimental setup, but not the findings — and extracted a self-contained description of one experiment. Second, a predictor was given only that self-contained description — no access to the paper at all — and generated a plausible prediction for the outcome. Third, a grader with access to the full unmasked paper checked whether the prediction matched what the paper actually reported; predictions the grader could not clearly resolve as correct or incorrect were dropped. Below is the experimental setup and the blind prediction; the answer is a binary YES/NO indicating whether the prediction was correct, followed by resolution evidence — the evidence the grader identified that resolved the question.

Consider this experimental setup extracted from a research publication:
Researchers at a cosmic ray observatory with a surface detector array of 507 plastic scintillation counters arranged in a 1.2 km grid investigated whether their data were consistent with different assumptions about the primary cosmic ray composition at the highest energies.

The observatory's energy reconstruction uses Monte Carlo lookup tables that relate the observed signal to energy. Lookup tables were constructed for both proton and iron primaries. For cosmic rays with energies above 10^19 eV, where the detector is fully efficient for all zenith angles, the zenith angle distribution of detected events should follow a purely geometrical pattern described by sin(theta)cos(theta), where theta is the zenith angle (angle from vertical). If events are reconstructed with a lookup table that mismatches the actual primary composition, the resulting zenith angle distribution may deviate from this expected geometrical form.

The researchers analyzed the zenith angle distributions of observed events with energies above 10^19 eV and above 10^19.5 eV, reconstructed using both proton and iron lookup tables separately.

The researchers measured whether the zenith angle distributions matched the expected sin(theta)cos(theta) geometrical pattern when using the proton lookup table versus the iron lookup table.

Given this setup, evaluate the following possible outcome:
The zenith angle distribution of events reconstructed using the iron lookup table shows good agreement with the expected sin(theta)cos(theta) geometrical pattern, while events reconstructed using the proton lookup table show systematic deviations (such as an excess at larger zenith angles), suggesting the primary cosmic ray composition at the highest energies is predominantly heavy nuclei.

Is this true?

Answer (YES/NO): NO